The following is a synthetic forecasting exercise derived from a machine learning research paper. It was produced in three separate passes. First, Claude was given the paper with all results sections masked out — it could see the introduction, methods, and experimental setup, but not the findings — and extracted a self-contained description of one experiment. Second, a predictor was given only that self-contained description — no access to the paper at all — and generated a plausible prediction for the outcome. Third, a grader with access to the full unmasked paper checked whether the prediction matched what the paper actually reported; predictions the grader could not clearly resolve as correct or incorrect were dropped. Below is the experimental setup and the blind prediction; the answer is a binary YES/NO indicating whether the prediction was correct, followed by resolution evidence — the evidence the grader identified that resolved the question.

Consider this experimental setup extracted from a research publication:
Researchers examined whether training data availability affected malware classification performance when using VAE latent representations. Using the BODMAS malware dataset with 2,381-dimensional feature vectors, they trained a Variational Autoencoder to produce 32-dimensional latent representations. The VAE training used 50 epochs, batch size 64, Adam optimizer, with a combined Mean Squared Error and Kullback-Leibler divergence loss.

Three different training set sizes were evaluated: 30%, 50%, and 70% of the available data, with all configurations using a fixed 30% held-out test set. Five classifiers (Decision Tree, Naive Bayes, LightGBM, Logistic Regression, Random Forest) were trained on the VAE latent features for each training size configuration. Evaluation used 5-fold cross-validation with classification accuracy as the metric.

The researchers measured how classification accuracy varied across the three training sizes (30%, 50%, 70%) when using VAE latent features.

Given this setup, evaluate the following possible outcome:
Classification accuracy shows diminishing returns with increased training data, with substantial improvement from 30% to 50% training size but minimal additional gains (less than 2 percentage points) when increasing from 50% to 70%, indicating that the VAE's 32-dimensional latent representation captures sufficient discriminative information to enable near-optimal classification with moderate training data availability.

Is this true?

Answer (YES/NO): NO